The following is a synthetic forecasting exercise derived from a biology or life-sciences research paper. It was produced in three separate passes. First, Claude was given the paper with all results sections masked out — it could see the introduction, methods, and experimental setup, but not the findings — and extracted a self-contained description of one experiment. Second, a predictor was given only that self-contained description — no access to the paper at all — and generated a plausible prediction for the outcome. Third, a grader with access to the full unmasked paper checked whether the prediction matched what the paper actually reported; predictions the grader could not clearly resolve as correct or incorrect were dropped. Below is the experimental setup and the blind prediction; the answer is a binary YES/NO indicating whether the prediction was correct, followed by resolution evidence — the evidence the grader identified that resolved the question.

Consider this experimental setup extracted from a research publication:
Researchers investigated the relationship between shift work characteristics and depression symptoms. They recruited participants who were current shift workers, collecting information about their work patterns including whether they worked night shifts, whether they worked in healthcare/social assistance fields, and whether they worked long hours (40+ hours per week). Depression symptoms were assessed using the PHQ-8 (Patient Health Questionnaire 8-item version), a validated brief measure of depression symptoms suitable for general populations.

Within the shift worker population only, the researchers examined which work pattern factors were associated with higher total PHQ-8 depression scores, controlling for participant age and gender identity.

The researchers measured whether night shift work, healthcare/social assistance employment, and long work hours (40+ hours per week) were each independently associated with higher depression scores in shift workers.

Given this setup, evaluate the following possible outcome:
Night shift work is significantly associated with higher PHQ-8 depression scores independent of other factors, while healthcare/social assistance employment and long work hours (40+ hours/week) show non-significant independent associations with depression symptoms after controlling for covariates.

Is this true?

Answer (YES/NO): NO